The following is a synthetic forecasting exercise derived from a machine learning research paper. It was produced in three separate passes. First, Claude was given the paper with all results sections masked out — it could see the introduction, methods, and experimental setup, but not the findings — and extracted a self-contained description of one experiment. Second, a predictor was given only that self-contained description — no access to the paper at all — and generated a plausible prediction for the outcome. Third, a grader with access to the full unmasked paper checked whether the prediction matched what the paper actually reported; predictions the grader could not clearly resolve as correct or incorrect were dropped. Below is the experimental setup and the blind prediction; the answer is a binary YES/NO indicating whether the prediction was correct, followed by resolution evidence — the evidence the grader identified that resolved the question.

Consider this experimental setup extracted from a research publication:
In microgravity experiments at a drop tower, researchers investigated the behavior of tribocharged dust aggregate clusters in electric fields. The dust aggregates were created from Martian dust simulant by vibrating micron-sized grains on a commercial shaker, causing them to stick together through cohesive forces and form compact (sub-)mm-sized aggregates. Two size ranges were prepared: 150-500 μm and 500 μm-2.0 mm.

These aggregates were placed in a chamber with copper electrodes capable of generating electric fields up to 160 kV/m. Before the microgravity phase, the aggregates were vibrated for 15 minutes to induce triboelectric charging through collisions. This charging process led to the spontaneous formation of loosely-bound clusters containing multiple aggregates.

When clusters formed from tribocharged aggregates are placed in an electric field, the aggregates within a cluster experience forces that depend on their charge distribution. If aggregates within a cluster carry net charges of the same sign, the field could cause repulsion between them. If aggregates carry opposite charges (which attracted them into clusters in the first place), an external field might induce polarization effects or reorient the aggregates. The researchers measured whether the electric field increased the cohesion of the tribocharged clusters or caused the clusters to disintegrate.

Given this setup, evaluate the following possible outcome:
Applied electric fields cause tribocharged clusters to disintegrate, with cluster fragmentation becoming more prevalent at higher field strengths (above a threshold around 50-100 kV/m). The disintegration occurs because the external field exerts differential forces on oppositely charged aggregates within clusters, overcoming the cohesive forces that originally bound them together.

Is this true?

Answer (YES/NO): NO